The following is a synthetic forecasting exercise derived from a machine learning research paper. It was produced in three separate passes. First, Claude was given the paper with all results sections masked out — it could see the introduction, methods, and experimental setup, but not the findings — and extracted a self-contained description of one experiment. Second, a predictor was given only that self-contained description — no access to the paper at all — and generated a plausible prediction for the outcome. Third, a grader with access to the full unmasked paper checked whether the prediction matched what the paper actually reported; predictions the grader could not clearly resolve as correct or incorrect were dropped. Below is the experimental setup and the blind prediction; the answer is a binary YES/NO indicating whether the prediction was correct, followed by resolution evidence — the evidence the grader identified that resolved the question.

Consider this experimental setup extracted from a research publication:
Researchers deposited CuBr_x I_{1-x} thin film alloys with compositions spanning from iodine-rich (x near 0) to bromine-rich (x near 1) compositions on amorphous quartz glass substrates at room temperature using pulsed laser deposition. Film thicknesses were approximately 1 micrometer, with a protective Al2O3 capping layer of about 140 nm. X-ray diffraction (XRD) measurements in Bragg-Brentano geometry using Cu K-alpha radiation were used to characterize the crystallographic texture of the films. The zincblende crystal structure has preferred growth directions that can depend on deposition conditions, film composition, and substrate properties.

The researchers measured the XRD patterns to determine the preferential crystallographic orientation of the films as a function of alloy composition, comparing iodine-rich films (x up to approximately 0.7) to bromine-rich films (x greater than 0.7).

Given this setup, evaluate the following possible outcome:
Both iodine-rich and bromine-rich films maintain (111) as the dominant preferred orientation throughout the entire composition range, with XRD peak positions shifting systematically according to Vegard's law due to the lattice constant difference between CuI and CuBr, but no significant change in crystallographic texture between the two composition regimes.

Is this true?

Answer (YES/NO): NO